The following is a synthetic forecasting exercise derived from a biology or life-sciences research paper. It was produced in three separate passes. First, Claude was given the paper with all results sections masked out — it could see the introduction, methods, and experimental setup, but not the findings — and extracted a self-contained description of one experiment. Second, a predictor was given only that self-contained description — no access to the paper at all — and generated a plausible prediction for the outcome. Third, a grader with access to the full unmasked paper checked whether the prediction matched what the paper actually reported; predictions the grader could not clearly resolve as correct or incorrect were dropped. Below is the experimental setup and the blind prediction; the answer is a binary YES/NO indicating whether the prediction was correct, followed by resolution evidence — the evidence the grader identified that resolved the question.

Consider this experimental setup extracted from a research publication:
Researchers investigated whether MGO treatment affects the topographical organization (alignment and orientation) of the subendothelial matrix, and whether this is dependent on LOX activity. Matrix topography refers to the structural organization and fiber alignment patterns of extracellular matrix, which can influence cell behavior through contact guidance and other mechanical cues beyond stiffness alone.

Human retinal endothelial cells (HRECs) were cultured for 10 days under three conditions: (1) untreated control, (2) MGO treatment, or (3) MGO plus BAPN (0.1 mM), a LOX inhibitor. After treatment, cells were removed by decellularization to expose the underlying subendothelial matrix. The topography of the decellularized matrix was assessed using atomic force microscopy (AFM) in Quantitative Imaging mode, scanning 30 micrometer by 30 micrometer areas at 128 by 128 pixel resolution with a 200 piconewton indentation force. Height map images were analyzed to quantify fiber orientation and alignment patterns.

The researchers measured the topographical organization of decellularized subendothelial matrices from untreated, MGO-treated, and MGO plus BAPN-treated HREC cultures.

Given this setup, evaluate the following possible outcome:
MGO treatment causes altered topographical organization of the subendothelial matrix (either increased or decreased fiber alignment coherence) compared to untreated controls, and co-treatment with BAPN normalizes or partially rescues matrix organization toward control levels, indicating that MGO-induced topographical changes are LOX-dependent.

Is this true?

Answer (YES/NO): YES